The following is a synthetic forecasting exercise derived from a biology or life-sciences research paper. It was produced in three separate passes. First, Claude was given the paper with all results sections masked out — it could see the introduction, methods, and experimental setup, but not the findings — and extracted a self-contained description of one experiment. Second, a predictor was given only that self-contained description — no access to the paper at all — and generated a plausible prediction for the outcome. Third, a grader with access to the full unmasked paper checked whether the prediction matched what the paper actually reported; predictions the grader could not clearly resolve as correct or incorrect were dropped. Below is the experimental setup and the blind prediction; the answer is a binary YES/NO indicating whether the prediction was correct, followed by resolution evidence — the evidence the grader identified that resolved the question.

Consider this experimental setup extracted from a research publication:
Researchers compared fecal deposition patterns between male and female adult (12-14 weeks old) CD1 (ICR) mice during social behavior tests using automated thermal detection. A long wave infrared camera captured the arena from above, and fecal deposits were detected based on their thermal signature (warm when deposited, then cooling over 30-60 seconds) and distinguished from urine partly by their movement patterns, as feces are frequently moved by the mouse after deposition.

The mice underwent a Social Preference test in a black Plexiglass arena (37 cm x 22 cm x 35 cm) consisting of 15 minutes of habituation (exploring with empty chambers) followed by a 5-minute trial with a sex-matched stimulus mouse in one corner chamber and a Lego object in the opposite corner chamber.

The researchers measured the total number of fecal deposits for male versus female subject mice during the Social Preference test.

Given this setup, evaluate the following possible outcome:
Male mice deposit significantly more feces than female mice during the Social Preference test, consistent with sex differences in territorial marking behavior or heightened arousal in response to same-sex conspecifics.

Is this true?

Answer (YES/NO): NO